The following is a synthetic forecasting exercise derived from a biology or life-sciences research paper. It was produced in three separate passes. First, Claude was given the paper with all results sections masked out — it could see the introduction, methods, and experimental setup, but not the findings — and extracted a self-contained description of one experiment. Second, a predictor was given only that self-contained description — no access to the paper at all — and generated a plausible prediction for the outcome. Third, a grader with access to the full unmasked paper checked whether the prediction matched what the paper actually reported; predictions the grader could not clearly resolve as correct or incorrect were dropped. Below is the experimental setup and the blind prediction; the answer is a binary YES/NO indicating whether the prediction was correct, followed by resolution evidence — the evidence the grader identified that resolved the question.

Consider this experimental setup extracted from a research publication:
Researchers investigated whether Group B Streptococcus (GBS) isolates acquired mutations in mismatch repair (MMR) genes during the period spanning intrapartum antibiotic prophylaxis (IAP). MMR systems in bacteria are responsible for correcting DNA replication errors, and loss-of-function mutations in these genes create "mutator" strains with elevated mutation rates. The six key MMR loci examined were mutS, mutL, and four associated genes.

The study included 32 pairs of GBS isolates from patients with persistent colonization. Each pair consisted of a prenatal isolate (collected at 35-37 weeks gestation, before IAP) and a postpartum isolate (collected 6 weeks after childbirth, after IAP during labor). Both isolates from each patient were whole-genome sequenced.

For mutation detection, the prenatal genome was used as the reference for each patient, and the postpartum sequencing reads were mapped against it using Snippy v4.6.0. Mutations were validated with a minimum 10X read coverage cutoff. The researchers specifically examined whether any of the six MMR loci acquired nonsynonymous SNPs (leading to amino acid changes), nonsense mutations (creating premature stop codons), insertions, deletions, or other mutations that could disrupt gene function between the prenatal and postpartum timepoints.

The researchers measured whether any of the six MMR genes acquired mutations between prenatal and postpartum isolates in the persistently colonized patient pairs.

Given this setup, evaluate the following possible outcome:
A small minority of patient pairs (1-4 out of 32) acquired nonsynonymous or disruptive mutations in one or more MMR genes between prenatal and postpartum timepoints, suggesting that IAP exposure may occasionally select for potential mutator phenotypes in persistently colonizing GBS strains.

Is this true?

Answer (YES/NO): YES